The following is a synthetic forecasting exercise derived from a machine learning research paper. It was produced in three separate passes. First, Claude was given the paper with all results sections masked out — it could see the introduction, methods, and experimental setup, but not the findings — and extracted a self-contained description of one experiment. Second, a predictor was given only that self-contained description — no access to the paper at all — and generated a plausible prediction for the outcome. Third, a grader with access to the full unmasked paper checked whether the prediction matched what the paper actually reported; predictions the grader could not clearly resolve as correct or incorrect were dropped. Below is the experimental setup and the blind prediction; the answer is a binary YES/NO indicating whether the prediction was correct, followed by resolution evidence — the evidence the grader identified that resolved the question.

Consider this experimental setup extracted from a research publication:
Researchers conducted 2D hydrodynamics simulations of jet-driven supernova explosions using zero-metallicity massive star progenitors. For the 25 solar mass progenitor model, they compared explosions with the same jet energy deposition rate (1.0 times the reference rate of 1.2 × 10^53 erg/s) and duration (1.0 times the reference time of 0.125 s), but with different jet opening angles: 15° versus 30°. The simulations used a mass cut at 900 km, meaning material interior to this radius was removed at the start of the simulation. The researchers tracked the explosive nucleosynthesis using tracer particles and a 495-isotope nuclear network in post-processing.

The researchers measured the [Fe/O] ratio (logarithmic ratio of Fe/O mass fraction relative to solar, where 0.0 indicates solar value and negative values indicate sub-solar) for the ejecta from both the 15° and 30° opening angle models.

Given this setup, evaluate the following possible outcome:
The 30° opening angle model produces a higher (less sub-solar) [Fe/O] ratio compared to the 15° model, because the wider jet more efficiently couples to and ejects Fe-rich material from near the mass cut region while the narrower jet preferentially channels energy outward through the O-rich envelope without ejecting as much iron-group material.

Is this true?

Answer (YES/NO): YES